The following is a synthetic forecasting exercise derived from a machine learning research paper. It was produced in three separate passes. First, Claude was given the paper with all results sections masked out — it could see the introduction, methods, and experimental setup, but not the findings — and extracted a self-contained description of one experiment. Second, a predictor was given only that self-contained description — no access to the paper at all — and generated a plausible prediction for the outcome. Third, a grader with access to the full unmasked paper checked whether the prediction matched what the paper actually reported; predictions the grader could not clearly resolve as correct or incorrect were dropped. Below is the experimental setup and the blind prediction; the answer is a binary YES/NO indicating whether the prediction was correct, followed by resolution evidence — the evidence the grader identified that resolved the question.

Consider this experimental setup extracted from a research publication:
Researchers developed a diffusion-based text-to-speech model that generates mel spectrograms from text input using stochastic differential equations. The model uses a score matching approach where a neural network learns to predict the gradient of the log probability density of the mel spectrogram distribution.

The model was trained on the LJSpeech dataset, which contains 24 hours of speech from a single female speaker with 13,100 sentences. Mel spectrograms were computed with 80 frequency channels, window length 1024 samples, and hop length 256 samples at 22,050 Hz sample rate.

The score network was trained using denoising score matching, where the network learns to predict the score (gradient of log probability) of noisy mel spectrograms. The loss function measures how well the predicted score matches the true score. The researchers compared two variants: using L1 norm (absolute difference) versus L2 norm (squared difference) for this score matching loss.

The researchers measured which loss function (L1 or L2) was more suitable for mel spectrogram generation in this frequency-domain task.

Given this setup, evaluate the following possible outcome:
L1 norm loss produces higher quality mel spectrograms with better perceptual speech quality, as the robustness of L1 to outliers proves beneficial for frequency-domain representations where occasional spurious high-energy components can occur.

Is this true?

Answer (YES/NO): YES